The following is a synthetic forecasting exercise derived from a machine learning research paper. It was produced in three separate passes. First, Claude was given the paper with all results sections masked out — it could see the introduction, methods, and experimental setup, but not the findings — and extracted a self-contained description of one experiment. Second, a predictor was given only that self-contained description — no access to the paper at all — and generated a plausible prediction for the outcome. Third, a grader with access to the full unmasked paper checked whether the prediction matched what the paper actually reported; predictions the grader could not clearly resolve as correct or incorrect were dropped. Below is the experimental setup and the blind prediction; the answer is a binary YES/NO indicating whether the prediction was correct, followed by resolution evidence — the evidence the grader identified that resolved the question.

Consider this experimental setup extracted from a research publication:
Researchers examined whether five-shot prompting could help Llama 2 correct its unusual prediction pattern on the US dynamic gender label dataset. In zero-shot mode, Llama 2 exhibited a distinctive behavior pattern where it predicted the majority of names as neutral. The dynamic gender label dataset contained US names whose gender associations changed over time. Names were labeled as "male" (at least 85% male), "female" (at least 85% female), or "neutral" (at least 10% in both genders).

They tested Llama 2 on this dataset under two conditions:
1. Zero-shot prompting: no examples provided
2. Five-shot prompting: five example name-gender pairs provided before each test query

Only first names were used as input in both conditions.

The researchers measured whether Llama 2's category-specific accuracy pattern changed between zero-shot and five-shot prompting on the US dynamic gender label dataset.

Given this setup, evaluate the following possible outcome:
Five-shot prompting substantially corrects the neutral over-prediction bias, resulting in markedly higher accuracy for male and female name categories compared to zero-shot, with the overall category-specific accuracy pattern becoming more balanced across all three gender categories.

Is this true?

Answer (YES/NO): NO